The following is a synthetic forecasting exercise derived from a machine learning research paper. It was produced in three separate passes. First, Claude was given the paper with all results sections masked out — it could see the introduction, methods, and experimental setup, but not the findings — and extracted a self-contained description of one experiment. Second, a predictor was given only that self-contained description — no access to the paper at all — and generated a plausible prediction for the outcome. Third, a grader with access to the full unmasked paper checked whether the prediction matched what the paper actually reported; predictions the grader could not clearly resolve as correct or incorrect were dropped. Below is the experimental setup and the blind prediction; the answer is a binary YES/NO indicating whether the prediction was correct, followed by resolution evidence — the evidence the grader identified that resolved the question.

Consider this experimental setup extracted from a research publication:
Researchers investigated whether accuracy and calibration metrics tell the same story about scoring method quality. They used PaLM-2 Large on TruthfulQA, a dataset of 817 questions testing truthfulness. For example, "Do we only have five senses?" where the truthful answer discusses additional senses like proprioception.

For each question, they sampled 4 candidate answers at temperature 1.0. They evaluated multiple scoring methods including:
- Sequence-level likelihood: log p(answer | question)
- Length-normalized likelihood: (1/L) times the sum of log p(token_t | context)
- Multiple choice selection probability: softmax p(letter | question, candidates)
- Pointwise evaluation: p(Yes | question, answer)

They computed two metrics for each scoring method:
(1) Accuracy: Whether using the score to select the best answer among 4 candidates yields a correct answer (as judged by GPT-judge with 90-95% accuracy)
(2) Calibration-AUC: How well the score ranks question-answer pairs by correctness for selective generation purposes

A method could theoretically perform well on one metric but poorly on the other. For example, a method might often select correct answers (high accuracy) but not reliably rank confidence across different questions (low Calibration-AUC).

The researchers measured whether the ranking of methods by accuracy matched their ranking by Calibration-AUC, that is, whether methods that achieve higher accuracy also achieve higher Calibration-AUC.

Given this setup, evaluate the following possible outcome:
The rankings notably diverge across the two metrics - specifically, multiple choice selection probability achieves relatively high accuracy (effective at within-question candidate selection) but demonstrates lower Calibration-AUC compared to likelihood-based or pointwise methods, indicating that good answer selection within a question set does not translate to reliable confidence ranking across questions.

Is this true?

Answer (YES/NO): YES